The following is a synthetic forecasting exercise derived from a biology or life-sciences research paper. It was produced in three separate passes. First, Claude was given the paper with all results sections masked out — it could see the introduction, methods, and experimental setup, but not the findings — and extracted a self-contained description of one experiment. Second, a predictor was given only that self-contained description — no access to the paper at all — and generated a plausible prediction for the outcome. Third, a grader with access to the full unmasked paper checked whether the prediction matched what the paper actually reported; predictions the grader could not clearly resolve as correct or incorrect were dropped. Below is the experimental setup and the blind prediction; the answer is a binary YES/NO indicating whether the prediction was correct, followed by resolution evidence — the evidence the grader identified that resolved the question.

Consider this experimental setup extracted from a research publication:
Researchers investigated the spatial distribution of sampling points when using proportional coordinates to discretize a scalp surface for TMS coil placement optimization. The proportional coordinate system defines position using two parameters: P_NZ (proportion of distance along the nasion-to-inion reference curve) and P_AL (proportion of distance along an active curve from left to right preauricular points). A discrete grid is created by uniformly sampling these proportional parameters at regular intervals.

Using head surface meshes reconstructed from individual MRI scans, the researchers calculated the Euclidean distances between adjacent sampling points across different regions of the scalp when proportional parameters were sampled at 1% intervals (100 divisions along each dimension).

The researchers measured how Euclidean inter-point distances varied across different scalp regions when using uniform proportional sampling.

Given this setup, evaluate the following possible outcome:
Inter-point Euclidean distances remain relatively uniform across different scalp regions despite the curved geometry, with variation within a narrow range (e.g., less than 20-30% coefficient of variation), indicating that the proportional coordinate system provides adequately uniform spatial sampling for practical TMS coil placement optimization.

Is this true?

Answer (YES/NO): NO